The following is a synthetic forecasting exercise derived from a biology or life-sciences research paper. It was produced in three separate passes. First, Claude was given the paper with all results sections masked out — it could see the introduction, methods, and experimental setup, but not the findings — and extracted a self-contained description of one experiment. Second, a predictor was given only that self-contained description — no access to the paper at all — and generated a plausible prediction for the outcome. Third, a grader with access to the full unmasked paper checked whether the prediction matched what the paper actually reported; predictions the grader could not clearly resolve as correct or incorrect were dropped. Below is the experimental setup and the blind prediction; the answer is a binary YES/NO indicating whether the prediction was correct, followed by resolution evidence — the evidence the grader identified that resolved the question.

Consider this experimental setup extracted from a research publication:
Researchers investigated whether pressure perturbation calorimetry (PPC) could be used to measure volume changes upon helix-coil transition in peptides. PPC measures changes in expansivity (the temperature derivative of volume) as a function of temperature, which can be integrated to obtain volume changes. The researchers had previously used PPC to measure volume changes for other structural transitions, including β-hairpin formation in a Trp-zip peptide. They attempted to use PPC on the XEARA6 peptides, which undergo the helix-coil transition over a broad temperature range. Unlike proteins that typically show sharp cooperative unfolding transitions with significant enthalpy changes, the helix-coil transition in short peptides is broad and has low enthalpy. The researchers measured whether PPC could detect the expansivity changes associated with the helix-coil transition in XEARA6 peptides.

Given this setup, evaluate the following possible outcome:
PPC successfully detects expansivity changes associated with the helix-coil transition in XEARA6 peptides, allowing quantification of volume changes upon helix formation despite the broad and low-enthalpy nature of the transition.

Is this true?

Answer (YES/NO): NO